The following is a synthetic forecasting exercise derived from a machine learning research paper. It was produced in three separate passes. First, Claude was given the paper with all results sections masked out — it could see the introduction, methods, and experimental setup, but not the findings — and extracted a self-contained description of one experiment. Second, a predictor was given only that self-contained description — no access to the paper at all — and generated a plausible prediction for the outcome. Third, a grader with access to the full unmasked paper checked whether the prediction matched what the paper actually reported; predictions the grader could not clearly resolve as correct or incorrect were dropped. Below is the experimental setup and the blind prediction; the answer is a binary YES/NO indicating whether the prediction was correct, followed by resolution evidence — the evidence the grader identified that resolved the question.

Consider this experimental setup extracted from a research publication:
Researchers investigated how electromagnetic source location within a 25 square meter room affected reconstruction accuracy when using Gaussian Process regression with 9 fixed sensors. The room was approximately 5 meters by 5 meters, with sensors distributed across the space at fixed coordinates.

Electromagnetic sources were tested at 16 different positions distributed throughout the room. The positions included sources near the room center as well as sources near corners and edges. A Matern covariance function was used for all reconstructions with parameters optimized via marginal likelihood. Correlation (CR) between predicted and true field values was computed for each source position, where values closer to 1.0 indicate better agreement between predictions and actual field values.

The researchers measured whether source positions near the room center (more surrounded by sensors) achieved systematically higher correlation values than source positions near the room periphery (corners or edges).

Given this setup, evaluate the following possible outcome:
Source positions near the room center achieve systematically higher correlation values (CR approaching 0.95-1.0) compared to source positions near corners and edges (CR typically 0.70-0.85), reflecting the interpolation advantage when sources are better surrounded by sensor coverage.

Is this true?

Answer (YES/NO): NO